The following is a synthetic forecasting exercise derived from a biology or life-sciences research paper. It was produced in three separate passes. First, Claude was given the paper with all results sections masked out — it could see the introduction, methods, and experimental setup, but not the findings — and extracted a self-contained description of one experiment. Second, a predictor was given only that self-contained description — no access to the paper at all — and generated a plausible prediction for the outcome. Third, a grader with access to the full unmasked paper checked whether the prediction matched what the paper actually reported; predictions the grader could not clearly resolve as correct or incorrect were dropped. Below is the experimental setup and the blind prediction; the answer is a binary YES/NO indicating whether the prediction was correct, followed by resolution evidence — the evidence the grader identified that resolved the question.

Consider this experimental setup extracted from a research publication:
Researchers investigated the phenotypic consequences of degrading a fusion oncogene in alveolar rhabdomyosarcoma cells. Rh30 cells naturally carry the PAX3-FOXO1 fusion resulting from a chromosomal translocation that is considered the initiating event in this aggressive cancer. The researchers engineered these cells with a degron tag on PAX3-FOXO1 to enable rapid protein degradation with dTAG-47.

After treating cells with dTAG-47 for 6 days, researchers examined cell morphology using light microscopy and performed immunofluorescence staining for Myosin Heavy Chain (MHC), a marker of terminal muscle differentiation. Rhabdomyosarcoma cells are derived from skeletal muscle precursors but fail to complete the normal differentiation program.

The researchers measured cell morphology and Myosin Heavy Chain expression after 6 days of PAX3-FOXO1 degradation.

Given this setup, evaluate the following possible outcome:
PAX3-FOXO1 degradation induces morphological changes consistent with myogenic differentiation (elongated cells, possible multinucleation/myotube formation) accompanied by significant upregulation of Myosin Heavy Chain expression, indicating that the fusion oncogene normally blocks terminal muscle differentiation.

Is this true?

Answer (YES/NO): YES